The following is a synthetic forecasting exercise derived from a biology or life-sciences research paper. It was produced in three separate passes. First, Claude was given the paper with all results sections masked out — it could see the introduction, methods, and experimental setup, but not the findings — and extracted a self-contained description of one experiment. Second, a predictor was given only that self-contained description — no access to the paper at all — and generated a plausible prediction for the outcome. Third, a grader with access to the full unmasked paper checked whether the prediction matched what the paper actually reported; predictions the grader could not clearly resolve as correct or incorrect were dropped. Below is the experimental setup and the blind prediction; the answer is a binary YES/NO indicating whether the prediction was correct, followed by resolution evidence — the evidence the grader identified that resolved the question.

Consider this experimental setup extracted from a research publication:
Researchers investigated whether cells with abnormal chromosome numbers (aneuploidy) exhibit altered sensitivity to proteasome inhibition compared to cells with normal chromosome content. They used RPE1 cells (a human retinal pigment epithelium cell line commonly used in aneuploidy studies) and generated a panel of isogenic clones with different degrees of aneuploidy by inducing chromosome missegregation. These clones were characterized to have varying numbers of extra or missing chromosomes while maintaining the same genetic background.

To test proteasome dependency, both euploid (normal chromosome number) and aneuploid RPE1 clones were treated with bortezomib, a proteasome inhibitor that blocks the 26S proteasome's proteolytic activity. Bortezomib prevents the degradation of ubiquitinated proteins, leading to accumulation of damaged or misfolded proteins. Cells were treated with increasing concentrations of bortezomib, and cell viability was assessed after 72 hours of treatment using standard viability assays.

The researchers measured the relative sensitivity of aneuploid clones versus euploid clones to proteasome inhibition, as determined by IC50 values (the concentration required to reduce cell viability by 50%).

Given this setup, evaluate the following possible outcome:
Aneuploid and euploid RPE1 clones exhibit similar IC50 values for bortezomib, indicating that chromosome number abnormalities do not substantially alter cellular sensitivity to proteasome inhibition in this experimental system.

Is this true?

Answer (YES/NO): NO